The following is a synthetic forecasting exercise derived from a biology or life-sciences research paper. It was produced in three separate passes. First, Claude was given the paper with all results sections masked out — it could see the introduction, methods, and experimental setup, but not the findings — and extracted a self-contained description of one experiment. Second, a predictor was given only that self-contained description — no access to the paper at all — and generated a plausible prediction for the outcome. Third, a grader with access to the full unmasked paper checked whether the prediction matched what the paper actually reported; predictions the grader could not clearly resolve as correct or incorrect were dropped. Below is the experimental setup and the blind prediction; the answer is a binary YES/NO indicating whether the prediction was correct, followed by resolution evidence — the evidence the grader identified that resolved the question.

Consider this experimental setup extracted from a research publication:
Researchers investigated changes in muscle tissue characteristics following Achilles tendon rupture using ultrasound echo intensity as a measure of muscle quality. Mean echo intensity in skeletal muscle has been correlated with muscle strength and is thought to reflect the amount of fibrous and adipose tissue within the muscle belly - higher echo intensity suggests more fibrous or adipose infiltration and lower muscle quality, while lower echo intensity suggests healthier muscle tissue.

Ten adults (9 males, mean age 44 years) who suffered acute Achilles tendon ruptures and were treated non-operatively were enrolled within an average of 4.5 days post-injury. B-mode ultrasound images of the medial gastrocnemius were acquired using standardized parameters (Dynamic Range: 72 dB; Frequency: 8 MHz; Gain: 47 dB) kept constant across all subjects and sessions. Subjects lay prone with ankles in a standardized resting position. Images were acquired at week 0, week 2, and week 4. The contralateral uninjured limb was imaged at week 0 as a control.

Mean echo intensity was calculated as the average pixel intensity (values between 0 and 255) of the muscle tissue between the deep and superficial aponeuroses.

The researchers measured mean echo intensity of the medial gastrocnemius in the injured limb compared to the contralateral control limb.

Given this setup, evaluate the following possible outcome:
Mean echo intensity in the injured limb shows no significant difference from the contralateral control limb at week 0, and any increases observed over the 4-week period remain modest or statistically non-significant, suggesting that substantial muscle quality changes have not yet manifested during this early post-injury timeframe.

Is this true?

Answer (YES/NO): NO